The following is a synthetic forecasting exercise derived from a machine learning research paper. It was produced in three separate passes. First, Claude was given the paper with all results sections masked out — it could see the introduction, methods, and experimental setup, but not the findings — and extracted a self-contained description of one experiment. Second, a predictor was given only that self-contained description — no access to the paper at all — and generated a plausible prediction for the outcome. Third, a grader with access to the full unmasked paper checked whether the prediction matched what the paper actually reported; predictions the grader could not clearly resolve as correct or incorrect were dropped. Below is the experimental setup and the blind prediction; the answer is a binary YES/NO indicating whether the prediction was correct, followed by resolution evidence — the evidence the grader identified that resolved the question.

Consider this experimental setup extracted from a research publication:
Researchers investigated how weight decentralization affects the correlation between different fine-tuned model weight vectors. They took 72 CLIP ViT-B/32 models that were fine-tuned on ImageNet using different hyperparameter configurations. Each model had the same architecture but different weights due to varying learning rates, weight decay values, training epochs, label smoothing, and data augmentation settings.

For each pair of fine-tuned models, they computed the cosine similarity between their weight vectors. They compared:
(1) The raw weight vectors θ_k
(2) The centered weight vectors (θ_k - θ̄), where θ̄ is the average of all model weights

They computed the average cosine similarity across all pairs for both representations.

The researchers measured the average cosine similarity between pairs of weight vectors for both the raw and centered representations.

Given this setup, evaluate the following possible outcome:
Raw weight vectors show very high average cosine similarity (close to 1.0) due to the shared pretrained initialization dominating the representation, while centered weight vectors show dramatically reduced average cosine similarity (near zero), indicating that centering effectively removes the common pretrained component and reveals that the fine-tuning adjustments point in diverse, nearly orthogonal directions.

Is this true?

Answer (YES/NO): NO